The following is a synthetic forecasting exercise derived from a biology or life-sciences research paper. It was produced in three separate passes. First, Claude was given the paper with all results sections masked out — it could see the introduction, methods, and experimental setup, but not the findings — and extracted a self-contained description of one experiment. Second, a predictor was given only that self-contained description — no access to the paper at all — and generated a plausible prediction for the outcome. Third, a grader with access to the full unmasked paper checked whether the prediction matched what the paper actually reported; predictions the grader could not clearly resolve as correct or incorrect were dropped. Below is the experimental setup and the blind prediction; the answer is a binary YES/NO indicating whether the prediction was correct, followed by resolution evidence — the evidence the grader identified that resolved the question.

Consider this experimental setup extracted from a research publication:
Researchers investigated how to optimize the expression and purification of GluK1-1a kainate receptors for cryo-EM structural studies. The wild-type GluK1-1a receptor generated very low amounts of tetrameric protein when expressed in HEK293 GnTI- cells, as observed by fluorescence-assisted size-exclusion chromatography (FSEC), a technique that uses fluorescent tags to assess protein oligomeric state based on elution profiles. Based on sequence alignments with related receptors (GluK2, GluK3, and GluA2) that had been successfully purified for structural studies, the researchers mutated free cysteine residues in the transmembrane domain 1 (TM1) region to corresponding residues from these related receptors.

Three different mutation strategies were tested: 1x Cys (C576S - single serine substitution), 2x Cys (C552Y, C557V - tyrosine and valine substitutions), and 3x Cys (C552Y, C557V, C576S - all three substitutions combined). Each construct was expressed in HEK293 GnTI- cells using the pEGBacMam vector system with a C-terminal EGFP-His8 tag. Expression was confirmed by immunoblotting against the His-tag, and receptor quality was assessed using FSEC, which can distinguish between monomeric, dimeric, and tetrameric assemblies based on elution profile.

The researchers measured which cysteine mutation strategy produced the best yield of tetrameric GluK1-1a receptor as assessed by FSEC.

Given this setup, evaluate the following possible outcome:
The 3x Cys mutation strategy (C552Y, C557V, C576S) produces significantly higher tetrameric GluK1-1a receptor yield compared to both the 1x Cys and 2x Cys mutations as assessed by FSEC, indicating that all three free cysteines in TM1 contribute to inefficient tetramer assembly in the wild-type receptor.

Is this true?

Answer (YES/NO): NO